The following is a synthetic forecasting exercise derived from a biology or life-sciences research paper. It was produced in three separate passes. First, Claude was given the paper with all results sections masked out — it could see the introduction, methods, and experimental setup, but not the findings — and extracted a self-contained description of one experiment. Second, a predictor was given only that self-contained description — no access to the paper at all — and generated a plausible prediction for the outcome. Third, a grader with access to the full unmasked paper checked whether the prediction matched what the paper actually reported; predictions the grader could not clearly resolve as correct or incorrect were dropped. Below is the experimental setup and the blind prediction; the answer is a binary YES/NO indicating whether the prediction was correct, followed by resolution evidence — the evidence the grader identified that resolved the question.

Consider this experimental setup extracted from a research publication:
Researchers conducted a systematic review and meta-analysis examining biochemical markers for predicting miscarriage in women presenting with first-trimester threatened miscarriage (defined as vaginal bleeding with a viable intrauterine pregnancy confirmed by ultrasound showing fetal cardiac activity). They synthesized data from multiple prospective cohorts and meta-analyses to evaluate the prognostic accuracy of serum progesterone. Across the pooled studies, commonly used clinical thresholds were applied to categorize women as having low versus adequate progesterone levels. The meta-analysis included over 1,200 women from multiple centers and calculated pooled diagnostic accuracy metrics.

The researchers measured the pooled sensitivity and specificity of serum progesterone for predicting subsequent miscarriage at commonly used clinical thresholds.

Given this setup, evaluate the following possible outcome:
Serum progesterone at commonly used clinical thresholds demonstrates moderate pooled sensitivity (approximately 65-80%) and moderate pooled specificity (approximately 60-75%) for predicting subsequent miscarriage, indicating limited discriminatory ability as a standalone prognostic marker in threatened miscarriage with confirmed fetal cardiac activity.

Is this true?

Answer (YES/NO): NO